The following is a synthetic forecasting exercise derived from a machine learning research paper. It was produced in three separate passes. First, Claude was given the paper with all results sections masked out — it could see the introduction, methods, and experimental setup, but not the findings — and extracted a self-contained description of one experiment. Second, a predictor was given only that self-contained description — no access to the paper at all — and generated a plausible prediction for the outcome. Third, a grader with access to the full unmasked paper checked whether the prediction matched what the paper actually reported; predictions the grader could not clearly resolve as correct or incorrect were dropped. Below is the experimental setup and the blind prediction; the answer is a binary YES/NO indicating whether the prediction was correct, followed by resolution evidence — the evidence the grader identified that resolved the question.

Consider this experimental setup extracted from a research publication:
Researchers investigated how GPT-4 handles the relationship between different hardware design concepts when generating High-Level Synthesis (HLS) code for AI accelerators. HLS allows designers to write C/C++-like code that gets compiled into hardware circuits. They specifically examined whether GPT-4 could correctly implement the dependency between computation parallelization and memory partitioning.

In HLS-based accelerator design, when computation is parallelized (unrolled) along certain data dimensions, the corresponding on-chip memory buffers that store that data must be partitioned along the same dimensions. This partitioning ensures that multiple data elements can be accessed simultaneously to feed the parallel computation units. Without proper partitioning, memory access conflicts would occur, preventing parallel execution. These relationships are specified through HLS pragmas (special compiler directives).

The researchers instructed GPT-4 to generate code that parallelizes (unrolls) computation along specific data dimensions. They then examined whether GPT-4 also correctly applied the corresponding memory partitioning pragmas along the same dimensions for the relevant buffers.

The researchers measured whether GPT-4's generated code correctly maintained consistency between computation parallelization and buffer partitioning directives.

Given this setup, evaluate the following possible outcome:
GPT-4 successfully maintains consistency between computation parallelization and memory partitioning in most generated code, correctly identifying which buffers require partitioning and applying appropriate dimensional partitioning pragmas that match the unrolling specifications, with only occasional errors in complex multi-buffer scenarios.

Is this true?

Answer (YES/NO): NO